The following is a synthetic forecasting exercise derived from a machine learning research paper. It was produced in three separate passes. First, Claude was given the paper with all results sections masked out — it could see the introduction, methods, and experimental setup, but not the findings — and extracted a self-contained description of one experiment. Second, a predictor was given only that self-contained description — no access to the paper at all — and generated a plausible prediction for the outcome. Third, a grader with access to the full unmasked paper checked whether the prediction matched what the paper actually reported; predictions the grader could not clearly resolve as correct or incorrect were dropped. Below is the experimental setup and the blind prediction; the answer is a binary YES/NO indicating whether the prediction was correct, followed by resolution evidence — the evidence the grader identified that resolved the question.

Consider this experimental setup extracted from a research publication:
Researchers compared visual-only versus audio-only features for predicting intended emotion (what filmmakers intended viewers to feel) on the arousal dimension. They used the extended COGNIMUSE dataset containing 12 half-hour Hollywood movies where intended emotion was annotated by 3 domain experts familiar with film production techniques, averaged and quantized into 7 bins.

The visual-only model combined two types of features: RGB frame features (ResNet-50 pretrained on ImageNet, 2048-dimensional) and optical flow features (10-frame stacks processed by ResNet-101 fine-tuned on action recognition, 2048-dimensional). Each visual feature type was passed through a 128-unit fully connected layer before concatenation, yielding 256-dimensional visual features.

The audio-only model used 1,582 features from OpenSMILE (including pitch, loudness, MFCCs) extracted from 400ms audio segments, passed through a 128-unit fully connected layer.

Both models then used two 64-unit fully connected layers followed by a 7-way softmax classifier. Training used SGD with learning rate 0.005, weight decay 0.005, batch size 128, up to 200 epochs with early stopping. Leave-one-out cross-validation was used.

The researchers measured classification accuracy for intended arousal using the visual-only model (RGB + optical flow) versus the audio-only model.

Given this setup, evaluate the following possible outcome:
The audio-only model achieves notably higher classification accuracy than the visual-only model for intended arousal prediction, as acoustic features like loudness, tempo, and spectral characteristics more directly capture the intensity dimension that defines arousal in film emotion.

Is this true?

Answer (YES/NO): NO